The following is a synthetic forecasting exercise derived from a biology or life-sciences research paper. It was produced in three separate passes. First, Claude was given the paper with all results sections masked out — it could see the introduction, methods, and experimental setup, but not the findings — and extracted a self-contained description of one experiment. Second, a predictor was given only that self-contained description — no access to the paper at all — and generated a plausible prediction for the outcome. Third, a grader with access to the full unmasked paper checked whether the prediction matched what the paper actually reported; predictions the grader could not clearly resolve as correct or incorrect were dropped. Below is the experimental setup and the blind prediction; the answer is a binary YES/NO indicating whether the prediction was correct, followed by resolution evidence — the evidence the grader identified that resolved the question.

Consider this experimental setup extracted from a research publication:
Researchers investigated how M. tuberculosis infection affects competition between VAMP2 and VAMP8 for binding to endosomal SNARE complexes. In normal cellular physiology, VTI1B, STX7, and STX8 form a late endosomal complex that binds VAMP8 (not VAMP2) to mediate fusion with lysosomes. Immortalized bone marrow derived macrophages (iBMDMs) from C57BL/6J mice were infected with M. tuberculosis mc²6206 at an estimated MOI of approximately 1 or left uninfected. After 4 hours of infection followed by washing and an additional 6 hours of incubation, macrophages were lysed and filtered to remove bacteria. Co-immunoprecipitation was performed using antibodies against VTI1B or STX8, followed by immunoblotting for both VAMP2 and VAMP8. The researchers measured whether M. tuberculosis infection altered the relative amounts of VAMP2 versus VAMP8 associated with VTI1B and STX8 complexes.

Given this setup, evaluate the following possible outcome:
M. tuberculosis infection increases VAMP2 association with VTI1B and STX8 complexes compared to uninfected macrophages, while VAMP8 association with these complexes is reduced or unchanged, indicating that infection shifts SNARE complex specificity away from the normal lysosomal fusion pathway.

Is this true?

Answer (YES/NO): YES